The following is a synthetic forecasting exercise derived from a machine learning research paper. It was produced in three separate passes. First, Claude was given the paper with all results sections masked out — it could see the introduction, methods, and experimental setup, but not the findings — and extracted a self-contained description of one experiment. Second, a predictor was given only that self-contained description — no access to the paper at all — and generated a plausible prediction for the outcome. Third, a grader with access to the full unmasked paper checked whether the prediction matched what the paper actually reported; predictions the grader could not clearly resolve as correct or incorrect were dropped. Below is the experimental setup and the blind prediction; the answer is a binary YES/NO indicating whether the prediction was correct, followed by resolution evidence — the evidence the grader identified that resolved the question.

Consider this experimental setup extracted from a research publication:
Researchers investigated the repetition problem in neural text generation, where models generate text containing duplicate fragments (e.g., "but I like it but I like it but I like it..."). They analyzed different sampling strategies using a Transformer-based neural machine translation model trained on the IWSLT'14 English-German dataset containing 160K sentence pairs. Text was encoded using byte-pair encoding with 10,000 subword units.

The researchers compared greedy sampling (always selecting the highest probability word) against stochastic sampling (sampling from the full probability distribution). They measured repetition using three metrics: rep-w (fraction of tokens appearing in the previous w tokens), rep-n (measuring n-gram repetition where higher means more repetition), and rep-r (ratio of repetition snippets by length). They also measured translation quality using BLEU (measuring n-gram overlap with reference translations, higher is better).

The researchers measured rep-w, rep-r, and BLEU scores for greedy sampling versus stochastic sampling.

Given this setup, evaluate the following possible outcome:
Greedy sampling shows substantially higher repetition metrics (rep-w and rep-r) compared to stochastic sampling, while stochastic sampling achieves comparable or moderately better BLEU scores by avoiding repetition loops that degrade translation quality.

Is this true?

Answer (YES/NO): NO